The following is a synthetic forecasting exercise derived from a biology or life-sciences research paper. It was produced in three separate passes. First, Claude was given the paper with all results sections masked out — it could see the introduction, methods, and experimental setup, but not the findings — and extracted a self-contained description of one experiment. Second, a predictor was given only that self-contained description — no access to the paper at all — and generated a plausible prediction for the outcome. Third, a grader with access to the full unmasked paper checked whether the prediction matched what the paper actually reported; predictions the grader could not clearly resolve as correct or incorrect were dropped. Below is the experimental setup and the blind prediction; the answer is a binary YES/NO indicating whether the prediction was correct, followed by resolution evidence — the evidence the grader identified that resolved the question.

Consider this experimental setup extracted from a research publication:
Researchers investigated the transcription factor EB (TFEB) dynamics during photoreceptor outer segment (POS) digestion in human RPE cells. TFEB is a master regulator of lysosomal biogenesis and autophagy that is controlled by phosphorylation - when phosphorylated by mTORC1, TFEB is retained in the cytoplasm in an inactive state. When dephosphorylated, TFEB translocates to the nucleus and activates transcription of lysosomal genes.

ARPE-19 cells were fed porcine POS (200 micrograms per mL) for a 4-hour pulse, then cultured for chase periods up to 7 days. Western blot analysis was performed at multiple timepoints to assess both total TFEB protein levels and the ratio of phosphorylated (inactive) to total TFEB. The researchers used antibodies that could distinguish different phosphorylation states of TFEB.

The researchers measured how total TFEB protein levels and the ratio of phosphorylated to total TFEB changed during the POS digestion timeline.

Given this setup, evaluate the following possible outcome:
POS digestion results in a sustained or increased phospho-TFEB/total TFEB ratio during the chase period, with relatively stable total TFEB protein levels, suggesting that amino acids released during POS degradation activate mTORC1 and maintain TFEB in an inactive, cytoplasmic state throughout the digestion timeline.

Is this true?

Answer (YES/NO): NO